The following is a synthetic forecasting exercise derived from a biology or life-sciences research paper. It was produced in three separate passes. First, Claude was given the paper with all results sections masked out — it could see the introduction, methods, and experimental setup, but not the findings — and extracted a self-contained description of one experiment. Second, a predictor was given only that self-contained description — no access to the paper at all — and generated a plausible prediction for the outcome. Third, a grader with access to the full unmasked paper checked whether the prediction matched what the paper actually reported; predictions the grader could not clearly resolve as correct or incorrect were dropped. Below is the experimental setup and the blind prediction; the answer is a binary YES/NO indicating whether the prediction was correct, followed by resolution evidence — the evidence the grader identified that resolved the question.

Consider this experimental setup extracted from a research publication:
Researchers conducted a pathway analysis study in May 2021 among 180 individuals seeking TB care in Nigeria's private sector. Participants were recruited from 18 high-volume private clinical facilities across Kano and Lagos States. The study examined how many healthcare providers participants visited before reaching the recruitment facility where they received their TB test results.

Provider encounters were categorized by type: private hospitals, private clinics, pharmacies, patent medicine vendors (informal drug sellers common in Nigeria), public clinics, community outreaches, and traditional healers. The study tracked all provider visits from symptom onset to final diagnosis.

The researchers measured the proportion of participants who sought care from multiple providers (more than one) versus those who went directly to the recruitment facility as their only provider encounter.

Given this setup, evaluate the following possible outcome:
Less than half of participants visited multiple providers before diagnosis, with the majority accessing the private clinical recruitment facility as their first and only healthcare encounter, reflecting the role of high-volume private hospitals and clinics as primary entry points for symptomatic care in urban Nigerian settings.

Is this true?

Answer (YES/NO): NO